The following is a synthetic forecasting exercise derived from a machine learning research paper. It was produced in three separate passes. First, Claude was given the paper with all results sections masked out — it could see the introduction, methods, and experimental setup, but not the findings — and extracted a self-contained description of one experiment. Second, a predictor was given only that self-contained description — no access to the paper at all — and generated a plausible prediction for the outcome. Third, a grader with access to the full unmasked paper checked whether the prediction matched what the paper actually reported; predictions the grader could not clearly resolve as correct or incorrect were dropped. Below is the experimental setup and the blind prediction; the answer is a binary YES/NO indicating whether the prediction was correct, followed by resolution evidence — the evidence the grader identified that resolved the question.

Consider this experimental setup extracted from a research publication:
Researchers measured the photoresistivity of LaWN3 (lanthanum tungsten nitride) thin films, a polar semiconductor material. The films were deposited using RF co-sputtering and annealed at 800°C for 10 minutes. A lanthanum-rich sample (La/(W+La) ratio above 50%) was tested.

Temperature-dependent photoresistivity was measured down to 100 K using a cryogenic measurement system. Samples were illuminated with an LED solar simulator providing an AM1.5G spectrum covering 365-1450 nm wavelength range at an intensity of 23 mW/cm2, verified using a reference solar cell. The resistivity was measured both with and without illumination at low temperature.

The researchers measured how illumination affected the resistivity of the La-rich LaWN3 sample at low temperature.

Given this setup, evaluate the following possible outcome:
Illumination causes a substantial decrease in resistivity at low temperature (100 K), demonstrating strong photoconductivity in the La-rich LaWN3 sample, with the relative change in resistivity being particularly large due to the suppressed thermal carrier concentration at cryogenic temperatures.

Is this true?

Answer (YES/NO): NO